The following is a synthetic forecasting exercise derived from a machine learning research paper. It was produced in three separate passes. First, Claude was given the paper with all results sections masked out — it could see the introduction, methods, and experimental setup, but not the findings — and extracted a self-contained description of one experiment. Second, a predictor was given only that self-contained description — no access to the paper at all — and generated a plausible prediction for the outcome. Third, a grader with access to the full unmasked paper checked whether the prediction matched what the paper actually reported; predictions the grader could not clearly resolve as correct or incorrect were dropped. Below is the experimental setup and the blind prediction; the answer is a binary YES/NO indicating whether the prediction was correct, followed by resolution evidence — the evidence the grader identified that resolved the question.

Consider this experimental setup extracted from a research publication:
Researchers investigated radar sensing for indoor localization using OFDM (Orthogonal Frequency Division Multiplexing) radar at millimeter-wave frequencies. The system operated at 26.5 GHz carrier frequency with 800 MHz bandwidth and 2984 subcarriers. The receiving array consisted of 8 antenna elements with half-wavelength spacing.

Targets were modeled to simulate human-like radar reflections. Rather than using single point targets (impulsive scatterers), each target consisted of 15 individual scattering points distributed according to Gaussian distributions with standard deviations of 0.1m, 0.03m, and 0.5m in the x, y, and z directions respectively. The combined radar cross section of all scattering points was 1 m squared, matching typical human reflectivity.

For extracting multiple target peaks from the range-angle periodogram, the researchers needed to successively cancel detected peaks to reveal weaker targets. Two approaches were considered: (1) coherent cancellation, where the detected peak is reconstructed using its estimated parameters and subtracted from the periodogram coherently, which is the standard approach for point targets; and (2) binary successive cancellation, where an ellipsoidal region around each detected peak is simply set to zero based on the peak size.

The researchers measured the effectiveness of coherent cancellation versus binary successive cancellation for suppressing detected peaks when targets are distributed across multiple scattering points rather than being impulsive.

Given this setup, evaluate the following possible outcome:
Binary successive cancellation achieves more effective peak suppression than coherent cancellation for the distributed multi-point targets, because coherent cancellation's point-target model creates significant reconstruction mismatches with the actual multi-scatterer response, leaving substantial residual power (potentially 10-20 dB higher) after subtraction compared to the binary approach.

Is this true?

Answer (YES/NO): YES